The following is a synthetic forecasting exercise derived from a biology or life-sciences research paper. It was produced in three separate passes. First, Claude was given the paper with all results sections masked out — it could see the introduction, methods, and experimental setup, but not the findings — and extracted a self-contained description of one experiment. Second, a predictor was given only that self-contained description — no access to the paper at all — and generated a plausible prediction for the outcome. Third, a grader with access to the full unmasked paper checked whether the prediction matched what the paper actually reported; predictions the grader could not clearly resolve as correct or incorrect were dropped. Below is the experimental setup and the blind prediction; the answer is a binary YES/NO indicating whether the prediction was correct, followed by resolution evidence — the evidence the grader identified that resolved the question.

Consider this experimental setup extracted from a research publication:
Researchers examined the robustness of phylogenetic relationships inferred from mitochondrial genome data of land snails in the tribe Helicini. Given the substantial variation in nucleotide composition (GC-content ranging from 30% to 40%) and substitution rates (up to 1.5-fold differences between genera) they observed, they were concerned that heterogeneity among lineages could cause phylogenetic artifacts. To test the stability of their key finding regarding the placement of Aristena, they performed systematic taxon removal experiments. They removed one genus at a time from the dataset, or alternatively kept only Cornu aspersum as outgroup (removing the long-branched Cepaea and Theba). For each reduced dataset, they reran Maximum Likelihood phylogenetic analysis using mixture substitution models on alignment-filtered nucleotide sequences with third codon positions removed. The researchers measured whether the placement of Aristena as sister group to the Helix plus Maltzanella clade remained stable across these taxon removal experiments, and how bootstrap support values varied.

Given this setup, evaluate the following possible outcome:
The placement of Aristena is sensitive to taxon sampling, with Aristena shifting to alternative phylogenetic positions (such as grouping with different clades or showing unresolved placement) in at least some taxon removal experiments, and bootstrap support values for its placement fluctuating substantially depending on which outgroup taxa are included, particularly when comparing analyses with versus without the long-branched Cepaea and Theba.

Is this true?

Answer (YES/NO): NO